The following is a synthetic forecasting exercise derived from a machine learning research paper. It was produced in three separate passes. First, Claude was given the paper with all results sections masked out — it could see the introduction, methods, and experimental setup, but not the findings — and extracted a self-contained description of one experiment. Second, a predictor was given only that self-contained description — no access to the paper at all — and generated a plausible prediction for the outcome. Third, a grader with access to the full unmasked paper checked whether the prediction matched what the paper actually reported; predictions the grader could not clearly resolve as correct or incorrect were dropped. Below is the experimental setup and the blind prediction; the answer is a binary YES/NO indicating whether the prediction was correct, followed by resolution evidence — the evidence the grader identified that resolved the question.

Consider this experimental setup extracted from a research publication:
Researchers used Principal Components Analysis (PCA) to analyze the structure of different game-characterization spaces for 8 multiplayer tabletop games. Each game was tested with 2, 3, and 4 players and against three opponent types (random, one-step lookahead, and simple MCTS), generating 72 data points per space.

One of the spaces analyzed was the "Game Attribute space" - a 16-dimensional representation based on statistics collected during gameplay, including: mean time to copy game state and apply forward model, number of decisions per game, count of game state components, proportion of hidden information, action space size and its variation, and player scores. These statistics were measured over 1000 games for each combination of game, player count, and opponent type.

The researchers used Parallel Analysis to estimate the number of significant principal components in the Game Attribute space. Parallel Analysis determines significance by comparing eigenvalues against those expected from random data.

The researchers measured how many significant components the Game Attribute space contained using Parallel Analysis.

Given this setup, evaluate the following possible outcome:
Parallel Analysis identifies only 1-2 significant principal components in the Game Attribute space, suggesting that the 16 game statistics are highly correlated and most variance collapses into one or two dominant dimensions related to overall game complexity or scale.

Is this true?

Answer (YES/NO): NO